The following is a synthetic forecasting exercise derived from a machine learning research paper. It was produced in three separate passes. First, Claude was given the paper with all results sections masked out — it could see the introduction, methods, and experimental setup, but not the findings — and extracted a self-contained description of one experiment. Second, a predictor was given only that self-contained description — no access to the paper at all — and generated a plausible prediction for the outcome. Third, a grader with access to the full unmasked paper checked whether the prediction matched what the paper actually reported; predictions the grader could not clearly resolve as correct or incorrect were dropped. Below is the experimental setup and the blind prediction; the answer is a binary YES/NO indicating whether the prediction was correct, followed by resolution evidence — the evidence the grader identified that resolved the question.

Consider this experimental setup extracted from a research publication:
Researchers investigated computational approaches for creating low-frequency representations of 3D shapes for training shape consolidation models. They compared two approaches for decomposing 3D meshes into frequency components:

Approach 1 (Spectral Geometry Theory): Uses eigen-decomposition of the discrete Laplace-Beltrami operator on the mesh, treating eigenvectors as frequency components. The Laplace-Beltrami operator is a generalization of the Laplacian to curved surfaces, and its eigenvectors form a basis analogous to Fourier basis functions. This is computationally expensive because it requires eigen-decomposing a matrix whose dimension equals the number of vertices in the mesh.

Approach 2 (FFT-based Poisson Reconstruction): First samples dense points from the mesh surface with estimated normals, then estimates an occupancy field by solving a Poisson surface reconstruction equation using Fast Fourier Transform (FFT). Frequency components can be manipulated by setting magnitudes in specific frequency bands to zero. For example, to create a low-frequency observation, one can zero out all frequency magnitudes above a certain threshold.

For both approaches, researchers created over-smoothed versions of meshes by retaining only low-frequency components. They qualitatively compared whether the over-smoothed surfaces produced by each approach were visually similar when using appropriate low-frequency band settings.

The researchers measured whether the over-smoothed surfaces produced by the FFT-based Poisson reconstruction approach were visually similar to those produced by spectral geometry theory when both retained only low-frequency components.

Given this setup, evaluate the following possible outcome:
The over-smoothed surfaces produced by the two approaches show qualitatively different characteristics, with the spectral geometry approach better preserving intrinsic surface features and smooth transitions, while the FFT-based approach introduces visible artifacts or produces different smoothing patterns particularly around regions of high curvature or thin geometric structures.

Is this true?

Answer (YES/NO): NO